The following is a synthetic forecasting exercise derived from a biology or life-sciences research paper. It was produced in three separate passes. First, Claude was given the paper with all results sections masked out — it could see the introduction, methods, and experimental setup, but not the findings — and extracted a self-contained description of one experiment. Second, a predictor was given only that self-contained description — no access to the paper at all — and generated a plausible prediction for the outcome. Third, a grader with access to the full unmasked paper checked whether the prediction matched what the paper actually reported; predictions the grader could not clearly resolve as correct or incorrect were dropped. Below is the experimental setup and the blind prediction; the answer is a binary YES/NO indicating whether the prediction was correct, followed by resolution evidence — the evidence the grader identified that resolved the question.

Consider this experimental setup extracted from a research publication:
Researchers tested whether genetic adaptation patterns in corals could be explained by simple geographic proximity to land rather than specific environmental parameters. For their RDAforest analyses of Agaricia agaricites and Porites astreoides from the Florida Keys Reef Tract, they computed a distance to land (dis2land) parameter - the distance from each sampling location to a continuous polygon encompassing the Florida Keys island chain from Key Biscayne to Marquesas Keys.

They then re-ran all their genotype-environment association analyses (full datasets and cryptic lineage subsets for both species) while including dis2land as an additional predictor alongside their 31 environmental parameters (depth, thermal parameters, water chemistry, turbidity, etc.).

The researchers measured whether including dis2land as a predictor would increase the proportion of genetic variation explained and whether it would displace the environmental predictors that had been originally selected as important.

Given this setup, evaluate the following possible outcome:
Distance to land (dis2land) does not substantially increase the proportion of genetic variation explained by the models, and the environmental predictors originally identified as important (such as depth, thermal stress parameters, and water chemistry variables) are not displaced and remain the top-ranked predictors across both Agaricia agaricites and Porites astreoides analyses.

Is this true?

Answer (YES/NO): NO